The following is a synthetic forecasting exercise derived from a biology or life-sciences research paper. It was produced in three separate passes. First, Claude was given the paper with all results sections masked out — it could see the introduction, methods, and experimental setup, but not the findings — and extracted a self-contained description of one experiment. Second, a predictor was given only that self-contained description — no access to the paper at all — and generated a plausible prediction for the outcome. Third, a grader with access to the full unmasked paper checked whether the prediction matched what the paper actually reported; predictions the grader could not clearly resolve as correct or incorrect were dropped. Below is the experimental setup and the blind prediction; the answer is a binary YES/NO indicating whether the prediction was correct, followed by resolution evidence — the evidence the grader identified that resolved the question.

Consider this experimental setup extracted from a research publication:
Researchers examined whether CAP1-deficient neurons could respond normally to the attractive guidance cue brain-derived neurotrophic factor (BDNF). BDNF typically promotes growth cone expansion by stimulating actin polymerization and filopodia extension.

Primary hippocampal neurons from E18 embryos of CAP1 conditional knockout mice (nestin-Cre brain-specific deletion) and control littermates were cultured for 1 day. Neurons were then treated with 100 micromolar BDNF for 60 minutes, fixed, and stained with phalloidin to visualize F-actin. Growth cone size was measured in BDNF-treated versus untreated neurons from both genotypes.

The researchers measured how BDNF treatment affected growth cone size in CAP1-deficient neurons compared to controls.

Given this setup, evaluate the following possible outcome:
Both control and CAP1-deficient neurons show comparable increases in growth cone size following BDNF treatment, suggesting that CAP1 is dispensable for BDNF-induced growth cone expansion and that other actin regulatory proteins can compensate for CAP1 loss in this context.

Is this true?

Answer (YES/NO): NO